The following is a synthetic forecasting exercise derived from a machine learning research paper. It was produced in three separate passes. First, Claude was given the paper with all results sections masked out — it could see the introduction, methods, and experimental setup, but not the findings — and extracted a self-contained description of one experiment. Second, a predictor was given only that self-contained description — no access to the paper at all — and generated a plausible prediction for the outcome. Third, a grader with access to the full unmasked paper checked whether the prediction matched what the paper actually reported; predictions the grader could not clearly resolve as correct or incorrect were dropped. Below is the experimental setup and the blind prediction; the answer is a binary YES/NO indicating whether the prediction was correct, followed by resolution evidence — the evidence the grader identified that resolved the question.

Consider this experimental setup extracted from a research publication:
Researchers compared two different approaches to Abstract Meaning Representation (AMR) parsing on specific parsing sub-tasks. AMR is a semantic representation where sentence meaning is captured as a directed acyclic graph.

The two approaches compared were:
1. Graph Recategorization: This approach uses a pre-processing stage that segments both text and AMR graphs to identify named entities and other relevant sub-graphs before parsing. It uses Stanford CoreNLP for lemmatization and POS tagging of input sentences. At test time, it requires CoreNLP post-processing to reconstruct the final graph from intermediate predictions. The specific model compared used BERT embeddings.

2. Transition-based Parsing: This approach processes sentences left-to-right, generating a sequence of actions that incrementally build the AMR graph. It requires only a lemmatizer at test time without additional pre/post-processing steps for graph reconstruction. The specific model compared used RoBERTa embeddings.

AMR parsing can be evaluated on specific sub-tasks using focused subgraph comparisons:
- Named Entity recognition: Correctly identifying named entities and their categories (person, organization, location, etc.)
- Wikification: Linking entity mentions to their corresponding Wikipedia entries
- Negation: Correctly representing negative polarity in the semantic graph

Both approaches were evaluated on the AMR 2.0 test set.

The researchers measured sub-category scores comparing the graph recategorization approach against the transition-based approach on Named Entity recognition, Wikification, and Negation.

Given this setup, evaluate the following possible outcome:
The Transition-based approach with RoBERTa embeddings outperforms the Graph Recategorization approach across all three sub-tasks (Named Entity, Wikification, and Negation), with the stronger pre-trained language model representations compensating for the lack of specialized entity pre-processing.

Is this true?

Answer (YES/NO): NO